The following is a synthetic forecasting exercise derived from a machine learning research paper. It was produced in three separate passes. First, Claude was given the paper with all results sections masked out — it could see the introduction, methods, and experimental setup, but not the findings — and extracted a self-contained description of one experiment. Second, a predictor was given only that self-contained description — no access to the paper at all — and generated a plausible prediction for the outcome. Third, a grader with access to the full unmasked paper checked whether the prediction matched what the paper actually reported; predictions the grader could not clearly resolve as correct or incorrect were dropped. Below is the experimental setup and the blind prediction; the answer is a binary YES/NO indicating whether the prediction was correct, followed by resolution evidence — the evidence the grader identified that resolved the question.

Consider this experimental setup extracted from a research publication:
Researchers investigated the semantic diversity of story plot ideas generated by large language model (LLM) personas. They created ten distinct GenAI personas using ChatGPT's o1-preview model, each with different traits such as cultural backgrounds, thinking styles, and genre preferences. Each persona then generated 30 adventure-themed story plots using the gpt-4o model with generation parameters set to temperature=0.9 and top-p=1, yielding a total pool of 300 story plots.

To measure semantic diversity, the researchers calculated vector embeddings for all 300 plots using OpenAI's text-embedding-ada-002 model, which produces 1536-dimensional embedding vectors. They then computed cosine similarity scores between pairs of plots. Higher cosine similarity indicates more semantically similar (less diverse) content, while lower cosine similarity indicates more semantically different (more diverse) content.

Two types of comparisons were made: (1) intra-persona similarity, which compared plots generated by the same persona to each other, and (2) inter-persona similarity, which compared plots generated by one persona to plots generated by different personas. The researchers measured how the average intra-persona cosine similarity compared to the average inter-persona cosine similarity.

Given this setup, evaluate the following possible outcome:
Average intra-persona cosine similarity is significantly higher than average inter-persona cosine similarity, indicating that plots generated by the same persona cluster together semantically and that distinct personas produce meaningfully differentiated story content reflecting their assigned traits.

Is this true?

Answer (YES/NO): YES